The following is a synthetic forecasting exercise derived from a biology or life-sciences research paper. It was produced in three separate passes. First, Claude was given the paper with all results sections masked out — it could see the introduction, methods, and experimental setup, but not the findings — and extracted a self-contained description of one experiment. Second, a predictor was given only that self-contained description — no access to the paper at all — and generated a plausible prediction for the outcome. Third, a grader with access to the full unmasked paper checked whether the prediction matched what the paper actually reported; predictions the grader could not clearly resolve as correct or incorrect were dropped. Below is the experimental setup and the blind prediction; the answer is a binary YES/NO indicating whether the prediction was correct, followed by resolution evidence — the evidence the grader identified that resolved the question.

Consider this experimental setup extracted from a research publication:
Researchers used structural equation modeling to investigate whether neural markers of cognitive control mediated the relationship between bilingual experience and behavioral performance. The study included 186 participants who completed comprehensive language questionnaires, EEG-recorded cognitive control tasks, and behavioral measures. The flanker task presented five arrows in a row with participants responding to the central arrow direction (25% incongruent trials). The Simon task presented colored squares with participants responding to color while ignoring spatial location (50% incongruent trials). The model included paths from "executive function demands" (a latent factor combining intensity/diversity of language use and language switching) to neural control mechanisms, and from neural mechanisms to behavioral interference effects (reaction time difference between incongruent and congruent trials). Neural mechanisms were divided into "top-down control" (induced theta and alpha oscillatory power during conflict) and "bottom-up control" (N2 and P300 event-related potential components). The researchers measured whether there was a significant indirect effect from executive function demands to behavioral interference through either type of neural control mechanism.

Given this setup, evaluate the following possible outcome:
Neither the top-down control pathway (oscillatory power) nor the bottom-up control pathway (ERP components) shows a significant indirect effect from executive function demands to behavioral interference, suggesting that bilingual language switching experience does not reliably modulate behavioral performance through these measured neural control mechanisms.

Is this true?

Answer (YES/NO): NO